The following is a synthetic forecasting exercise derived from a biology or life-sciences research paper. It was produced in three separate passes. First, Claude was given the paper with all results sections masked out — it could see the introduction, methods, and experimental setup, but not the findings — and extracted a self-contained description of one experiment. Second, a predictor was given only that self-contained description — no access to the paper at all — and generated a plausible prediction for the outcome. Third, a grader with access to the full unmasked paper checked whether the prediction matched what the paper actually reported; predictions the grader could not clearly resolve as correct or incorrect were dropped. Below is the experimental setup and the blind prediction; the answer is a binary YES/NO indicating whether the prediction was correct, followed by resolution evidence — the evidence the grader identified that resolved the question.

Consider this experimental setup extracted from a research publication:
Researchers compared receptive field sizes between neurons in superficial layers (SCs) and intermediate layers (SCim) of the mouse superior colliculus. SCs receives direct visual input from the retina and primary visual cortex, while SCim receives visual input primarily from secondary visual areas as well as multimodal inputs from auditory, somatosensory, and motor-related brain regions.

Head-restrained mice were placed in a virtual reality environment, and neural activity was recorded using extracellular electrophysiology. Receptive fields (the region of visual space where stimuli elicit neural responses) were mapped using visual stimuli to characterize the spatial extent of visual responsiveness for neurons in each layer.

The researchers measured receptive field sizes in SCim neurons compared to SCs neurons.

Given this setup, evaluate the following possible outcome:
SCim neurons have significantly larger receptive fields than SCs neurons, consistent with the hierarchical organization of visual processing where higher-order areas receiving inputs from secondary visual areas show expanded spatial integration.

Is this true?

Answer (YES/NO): YES